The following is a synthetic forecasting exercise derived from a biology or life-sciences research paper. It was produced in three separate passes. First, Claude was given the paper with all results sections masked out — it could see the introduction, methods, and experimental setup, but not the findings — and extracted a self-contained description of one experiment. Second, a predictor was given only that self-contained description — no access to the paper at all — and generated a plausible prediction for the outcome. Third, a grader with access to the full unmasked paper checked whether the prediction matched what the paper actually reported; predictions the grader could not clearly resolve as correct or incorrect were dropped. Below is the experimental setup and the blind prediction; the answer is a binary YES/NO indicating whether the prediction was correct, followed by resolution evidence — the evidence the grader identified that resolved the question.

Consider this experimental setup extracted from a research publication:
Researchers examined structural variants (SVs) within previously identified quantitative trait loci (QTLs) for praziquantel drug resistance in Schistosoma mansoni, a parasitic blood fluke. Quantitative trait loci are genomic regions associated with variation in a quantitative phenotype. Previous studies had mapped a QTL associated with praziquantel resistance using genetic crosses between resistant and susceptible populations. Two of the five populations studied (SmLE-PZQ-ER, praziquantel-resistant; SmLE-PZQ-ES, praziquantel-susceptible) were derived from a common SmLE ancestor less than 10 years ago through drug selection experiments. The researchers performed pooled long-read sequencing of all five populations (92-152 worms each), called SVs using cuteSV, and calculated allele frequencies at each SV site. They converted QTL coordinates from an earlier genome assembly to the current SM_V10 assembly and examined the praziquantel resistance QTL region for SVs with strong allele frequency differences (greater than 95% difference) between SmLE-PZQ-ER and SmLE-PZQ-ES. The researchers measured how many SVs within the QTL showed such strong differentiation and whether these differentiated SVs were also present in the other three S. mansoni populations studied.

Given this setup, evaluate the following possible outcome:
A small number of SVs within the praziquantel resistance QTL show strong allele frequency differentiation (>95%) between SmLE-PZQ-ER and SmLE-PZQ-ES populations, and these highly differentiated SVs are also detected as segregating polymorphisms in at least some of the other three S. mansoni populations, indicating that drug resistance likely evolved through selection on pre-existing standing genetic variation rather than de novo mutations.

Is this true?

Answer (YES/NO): YES